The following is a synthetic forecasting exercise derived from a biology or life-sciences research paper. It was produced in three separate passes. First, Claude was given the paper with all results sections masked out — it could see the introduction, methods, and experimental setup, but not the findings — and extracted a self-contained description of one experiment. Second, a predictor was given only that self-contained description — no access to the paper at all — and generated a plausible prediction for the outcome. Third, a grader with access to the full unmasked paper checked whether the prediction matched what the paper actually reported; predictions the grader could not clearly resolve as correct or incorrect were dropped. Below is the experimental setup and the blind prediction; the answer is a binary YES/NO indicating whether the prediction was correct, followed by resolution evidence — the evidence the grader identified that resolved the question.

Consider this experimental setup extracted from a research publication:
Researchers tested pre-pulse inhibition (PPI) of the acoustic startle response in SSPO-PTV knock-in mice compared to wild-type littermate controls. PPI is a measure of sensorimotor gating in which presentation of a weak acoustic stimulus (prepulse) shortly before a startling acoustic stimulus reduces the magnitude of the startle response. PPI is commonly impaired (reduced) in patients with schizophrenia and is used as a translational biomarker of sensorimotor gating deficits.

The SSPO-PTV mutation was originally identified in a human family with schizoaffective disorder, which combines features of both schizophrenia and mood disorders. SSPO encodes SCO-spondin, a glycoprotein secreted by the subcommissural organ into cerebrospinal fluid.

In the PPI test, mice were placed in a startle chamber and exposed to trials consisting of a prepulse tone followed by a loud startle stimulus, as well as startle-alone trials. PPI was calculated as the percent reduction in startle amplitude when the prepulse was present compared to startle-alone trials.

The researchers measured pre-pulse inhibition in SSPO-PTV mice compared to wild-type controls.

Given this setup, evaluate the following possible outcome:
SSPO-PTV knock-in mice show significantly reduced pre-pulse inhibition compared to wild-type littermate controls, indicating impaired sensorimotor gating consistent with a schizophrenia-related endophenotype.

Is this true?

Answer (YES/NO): NO